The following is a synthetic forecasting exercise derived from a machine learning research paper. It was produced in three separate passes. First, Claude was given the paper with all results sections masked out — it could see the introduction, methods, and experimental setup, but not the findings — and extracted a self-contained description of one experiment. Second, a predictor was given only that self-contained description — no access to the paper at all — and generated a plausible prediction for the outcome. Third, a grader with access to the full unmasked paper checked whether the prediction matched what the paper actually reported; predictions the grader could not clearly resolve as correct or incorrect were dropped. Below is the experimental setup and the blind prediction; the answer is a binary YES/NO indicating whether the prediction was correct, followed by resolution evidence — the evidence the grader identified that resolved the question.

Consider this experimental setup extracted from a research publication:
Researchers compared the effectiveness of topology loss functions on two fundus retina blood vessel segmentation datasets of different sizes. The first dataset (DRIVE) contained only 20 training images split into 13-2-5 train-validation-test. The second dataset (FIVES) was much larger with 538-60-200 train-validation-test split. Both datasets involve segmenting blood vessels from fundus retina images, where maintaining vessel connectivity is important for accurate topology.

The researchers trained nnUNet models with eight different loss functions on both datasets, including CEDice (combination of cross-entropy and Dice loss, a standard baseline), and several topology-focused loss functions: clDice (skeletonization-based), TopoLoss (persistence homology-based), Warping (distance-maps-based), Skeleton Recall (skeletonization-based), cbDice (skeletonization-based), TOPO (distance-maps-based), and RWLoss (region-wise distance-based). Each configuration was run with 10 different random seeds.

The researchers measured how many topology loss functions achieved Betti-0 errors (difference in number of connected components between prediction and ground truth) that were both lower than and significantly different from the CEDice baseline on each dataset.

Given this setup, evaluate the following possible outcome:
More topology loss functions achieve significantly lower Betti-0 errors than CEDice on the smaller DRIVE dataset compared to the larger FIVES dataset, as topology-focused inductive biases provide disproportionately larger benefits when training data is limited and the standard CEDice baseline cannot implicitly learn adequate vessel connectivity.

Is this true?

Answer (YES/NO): YES